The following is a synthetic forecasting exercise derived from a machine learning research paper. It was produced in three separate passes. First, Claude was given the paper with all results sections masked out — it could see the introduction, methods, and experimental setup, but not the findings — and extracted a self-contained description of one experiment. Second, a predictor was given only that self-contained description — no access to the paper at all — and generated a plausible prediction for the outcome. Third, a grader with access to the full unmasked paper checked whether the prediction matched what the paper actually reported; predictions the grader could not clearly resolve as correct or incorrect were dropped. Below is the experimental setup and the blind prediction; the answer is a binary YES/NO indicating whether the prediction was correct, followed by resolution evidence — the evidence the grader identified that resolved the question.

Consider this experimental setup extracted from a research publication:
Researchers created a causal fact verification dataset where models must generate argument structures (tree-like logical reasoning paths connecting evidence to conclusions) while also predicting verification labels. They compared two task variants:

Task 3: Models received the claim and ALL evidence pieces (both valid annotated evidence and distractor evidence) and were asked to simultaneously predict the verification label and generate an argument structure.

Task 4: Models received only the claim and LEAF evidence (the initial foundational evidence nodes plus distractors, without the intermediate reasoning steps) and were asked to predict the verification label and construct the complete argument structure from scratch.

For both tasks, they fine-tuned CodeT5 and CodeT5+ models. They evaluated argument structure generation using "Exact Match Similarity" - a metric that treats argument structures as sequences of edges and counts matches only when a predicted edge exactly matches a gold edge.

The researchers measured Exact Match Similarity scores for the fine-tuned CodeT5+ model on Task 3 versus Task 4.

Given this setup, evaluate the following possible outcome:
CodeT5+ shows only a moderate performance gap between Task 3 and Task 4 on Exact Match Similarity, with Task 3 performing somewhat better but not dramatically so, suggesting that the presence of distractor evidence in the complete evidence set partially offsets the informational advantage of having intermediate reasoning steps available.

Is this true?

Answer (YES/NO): NO